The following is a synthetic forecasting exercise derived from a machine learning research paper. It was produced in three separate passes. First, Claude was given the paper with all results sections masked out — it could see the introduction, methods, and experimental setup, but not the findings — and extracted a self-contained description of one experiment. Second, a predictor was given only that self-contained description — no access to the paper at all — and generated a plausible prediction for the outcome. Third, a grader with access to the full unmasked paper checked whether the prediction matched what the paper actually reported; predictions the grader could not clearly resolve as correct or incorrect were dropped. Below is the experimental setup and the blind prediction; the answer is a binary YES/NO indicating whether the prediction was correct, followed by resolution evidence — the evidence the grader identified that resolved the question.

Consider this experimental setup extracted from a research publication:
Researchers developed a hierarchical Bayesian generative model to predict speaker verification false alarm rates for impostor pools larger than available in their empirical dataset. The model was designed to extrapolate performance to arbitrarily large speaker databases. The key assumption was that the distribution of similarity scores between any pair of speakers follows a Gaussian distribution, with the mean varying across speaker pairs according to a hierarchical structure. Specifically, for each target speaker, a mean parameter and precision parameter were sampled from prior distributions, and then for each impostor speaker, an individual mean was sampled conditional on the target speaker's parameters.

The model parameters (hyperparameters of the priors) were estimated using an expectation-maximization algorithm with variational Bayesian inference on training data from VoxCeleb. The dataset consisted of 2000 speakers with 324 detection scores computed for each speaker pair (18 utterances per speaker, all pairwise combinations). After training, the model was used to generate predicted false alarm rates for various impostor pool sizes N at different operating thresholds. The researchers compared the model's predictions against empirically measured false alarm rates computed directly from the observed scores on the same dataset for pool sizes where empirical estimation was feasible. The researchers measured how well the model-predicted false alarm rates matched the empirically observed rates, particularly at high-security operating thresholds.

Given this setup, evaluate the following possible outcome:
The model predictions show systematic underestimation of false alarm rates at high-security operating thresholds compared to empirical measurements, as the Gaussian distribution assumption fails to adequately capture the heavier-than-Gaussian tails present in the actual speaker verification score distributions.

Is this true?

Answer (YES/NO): NO